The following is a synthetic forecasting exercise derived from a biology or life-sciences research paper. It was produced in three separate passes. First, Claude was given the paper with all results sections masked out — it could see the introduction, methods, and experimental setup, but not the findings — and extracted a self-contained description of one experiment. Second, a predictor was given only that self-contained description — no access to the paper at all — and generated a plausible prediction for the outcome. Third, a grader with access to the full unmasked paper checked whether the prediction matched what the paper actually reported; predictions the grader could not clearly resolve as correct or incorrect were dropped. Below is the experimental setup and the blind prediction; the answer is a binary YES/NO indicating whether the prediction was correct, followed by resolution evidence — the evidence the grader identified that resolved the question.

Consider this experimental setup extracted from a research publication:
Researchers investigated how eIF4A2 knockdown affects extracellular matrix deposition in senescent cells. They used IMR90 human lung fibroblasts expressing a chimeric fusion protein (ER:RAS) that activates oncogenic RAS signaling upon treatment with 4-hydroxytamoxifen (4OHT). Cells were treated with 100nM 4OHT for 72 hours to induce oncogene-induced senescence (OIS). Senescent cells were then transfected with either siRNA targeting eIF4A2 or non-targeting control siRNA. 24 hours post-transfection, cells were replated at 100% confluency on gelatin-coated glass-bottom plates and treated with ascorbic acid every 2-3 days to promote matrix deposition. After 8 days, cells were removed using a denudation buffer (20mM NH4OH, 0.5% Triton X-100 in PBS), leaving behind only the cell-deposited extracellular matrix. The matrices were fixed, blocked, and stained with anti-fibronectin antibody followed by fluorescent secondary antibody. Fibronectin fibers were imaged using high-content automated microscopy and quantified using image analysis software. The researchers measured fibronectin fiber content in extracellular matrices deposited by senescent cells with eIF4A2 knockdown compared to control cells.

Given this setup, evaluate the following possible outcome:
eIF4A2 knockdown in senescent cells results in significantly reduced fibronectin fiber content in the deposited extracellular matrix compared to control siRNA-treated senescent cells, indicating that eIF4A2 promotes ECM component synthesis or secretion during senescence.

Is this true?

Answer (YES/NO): NO